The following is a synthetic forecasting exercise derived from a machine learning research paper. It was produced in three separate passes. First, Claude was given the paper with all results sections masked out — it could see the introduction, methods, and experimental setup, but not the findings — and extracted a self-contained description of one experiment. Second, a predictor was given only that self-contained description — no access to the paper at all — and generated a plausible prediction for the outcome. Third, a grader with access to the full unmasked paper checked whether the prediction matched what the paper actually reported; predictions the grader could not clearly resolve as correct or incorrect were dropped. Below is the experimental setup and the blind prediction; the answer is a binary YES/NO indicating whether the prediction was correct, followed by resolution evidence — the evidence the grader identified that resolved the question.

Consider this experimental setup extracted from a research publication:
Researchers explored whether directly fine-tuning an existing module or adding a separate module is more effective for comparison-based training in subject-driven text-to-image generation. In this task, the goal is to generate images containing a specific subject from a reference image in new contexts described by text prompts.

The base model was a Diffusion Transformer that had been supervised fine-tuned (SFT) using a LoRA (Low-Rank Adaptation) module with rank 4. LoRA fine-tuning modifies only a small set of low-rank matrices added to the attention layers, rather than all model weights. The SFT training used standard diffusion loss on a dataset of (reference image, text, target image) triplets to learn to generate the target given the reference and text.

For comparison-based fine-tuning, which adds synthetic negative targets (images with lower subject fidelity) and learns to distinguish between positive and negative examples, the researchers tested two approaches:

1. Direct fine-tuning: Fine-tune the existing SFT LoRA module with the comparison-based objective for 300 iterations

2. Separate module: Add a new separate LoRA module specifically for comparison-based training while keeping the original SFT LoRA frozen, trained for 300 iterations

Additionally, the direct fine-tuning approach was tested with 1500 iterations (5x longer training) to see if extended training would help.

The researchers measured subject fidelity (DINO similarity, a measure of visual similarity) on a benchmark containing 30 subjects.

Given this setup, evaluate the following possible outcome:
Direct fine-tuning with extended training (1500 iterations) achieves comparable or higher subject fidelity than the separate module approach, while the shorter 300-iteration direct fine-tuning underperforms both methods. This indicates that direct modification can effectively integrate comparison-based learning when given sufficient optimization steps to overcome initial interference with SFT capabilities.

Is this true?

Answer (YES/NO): NO